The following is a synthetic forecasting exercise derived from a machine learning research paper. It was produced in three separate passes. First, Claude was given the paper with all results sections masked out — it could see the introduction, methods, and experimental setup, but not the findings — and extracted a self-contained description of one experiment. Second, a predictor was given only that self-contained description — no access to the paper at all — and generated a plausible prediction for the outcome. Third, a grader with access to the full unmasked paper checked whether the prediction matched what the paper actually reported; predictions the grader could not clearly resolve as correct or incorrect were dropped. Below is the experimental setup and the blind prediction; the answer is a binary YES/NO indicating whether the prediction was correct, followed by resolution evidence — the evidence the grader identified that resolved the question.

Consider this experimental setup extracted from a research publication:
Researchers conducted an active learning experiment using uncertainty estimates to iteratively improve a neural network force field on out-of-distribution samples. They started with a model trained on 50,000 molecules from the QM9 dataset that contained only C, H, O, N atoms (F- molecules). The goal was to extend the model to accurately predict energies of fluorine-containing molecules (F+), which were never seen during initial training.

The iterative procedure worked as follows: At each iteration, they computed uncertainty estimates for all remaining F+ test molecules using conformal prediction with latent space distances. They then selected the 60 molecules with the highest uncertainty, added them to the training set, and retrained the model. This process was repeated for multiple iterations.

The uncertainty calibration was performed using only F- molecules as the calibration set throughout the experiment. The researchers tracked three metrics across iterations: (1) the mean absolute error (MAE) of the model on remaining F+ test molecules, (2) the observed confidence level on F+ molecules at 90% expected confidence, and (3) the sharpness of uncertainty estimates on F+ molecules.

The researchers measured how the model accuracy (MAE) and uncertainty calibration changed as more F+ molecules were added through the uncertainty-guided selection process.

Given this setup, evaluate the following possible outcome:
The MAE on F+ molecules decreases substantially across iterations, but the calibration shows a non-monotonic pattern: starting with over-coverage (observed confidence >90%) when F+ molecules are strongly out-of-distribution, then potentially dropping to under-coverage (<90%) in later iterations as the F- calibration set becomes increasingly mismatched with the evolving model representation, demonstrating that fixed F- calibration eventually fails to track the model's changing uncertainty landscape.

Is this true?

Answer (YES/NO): NO